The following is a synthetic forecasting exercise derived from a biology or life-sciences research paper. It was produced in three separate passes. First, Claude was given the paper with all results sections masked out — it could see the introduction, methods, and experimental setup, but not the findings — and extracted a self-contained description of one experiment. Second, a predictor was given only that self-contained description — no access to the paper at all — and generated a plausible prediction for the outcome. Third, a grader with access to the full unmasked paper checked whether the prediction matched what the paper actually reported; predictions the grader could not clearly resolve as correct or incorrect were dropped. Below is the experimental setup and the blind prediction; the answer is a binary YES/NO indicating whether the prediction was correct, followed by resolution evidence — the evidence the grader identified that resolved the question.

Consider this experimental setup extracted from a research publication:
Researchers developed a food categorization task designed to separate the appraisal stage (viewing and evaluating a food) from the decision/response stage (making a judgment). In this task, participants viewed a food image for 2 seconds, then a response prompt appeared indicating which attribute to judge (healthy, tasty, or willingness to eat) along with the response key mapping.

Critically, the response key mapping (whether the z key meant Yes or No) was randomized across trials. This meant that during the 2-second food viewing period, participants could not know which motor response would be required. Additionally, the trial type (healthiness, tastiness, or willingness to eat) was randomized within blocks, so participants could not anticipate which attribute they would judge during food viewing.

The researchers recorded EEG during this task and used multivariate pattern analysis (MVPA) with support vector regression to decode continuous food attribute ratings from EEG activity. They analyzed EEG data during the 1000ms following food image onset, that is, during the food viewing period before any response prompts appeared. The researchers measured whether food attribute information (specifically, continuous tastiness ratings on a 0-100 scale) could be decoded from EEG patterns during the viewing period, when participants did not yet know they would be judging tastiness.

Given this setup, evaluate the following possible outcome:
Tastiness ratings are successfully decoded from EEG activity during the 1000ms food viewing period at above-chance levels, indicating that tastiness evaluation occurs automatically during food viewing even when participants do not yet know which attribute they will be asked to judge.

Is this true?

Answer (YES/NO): YES